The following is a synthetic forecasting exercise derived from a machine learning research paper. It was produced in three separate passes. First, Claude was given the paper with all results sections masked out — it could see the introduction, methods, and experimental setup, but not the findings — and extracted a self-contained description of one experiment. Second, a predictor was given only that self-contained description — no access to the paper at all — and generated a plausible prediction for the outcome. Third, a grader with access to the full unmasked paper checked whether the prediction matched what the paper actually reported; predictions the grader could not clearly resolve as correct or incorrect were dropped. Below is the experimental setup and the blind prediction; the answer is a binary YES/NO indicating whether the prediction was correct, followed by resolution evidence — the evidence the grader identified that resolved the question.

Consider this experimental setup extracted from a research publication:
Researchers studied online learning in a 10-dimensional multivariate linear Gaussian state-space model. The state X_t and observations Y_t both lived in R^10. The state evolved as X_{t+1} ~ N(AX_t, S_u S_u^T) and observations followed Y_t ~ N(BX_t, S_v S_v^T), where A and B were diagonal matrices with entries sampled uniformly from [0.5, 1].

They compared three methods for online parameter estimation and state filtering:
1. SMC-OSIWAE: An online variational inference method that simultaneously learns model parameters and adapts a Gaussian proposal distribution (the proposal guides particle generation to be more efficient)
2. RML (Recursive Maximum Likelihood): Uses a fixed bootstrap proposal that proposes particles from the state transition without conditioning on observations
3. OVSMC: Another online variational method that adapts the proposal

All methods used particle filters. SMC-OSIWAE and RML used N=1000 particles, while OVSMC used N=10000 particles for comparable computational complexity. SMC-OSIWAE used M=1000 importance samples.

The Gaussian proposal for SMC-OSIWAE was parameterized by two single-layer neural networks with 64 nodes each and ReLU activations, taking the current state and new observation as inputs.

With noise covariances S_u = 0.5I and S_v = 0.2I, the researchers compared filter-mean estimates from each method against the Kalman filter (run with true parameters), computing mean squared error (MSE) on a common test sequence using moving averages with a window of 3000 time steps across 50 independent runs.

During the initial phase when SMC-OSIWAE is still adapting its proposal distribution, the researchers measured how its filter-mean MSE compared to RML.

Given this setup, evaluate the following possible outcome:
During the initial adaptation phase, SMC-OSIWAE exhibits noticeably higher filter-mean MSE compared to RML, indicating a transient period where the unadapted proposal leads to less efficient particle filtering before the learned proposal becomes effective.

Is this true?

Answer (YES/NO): YES